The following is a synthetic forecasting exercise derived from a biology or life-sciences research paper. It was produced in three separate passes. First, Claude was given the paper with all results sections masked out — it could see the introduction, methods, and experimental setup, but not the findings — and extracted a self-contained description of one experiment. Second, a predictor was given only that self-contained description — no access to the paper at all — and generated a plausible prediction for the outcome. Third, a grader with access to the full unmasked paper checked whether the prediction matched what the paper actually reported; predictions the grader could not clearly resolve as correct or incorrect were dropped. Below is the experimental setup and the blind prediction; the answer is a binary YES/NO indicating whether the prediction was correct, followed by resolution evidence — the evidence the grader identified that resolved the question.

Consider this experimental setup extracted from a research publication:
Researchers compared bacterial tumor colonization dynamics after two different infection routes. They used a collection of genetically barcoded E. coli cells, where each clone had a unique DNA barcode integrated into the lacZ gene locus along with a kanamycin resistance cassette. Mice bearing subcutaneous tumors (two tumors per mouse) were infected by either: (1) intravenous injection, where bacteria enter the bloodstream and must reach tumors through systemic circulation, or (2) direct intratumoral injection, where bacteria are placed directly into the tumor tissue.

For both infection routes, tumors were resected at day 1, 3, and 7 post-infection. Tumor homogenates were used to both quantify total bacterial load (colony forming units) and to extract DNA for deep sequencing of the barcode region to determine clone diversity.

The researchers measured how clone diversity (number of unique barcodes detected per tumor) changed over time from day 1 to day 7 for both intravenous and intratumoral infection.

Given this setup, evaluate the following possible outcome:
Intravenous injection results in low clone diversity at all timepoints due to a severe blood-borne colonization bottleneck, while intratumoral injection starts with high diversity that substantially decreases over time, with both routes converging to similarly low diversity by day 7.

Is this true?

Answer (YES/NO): NO